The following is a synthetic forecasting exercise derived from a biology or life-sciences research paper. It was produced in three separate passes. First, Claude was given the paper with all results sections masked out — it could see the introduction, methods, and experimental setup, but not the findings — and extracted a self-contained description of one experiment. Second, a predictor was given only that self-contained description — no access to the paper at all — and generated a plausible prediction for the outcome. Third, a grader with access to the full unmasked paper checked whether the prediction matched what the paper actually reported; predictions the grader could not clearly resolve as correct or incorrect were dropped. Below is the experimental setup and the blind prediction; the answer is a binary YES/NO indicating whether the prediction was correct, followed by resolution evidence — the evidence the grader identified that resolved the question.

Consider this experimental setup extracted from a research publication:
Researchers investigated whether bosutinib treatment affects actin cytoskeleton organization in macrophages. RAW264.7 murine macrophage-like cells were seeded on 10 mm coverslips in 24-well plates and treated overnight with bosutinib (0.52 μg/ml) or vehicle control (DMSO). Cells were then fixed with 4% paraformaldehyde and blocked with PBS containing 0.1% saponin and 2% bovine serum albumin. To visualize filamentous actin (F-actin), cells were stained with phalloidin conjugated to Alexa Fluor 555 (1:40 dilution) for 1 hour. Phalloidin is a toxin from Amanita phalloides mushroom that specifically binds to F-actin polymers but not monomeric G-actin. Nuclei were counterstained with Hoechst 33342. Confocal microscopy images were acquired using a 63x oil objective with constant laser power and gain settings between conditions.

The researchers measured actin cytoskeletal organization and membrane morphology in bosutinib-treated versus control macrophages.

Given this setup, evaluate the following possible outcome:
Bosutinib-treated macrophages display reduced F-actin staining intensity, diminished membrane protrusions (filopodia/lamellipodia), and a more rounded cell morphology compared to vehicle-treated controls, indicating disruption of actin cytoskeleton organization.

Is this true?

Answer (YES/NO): NO